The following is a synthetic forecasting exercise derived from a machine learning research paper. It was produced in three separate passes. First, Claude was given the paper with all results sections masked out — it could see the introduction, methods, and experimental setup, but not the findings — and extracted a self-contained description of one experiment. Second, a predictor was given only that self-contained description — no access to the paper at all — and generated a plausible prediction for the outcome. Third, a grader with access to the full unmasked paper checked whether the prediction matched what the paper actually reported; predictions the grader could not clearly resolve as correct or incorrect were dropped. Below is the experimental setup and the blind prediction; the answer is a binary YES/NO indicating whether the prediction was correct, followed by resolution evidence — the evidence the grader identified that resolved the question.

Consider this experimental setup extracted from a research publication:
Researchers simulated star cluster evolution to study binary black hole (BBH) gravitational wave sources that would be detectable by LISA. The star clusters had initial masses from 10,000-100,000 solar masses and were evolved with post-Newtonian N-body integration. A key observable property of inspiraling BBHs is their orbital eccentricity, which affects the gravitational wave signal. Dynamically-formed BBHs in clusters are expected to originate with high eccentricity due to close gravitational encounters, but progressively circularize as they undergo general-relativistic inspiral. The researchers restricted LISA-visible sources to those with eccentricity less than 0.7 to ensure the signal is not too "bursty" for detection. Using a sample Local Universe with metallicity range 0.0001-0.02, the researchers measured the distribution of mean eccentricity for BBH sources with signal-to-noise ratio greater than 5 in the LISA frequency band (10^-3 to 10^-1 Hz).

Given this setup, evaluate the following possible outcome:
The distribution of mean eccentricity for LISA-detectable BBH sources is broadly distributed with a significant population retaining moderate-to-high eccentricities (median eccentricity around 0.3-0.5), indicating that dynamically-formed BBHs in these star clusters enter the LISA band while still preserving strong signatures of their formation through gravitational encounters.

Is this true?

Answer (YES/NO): NO